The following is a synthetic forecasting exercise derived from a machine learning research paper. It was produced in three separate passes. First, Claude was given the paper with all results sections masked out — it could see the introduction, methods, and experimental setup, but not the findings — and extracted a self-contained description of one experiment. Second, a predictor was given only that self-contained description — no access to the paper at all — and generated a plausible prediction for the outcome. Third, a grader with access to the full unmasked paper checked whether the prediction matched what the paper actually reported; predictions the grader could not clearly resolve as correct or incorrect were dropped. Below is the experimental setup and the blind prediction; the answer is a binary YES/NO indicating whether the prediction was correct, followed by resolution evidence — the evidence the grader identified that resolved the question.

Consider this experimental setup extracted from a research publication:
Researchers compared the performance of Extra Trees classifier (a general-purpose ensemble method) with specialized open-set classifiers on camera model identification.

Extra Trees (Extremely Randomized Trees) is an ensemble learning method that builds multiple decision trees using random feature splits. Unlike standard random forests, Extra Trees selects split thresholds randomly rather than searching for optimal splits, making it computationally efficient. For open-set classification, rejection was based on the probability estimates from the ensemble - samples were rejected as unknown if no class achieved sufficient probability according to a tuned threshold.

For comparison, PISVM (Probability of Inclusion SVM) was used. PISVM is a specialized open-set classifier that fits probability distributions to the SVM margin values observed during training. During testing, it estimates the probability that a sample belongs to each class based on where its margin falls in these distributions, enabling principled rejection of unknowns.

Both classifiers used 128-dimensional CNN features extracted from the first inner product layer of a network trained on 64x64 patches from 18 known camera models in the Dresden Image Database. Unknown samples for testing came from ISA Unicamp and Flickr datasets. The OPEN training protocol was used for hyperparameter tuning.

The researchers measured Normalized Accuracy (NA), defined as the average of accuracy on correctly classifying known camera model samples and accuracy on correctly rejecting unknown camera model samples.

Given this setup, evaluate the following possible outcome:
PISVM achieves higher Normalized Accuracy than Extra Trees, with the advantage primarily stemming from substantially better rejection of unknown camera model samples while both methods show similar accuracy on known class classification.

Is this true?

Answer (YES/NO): NO